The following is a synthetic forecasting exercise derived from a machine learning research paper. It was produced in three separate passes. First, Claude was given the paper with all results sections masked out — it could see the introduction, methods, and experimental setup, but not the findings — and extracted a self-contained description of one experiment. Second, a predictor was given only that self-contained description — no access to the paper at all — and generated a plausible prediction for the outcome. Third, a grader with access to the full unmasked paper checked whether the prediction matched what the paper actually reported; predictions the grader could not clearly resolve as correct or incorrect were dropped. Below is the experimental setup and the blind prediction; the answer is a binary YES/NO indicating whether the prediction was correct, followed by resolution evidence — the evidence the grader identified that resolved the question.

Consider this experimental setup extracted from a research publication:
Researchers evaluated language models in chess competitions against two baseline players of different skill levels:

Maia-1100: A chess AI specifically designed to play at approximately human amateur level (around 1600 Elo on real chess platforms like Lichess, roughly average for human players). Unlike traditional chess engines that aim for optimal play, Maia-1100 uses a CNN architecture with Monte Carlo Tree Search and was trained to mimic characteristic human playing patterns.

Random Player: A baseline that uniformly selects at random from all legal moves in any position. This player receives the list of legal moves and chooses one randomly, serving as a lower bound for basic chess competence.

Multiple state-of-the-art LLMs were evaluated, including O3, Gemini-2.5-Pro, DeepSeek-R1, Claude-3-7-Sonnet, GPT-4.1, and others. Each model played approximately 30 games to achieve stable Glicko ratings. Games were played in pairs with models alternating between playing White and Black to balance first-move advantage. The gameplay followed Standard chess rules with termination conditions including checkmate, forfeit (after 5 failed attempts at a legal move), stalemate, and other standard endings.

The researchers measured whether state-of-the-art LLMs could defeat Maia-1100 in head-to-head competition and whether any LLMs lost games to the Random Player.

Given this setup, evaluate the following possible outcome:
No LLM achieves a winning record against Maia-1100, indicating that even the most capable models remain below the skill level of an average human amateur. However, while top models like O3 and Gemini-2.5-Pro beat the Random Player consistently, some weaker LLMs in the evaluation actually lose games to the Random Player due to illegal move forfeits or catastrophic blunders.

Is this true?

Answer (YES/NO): YES